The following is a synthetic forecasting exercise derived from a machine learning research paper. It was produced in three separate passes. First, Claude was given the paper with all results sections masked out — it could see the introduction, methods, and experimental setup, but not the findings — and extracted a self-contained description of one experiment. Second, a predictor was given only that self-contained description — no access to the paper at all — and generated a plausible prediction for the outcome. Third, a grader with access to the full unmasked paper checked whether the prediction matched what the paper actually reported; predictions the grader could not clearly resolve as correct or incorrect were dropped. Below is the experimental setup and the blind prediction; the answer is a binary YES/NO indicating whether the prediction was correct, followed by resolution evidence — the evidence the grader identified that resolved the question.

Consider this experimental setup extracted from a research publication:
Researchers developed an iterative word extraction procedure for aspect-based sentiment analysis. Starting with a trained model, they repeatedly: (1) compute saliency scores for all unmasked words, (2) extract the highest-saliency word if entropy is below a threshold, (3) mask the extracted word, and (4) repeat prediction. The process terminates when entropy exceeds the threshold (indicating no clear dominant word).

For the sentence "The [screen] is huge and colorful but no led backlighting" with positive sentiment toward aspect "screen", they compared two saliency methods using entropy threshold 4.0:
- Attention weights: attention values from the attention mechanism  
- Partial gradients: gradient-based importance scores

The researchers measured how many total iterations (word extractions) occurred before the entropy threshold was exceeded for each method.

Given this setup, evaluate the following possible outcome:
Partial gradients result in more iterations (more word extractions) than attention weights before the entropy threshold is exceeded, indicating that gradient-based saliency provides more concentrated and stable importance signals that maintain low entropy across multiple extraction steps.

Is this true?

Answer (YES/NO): NO